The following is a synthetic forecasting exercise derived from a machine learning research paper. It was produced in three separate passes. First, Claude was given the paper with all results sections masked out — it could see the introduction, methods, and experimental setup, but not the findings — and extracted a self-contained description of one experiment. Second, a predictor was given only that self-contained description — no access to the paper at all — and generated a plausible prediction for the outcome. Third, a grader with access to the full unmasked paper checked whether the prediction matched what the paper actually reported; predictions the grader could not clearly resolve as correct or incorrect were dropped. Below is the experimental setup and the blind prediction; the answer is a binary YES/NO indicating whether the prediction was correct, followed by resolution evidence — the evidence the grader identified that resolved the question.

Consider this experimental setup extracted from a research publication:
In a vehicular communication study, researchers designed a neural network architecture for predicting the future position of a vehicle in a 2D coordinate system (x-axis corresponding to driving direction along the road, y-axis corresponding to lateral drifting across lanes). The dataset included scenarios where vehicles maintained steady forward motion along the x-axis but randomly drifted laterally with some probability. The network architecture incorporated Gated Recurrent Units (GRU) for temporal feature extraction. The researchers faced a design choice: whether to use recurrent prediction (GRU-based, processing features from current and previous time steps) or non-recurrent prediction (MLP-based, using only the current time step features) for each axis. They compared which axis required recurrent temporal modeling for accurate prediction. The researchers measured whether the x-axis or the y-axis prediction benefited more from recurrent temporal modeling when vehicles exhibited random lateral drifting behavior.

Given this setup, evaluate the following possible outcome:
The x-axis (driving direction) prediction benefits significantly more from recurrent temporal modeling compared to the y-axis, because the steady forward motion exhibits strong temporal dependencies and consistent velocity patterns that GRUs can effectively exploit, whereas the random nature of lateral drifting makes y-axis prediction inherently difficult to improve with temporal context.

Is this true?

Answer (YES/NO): NO